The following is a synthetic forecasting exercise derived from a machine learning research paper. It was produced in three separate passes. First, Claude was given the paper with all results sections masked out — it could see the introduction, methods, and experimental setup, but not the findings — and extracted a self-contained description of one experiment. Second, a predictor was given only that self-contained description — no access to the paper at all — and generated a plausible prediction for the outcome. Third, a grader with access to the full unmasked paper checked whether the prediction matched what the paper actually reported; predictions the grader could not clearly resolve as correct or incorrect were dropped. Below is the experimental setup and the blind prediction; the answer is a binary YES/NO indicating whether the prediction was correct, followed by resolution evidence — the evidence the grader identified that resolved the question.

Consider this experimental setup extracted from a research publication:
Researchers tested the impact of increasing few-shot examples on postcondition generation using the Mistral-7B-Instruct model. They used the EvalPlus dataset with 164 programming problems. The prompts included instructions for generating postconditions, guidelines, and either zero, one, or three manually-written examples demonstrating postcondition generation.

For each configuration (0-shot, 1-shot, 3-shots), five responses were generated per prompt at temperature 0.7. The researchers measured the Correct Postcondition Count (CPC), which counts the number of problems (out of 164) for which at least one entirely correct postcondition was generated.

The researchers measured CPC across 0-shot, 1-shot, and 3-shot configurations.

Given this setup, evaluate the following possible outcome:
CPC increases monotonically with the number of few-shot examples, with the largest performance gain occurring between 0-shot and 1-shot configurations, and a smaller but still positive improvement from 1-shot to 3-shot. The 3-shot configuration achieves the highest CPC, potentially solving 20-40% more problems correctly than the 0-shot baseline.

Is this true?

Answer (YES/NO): NO